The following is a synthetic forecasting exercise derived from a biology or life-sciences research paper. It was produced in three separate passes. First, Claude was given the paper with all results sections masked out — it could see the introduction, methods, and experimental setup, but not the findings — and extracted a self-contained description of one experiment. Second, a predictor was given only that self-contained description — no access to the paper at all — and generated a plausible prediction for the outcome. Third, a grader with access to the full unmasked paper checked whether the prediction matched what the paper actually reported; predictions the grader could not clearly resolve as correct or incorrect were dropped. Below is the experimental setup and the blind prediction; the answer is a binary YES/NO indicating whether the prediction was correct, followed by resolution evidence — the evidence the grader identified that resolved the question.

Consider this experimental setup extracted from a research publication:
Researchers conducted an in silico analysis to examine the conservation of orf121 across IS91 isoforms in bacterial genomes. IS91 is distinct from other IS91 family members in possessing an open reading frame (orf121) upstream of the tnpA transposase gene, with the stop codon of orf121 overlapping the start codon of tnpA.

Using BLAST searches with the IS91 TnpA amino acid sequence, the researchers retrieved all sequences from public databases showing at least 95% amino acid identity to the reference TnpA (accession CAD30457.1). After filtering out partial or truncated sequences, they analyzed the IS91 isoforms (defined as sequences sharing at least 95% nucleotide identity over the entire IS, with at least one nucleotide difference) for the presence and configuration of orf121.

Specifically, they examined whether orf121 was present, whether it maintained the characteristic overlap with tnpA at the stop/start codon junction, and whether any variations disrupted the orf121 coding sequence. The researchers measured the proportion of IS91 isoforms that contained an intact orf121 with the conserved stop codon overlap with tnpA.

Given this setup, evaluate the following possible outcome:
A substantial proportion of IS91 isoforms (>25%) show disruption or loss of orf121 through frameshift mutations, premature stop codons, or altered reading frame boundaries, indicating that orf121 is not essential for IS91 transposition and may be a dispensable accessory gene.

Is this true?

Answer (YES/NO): NO